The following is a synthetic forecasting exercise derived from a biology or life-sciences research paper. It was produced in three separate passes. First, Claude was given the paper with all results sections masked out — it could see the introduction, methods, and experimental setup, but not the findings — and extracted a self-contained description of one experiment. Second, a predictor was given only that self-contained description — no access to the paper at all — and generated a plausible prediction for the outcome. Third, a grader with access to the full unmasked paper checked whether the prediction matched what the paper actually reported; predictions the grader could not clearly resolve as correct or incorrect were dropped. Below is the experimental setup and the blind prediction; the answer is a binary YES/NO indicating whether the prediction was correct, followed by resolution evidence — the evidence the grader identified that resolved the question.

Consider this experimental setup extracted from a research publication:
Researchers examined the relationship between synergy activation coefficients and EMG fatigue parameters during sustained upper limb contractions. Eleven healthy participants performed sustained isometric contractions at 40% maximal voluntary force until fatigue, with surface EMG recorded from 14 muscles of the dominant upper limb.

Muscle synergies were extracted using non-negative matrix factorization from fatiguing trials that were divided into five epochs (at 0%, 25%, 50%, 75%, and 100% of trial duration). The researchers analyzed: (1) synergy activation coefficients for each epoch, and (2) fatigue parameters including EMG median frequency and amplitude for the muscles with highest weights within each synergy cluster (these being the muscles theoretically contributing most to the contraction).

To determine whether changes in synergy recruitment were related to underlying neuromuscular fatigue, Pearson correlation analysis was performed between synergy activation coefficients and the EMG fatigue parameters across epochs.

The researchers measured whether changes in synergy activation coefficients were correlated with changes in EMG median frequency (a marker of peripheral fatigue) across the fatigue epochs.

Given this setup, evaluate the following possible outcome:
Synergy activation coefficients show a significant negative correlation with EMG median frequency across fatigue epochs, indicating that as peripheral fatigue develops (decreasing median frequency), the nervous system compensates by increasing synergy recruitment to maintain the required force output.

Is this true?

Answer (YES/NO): NO